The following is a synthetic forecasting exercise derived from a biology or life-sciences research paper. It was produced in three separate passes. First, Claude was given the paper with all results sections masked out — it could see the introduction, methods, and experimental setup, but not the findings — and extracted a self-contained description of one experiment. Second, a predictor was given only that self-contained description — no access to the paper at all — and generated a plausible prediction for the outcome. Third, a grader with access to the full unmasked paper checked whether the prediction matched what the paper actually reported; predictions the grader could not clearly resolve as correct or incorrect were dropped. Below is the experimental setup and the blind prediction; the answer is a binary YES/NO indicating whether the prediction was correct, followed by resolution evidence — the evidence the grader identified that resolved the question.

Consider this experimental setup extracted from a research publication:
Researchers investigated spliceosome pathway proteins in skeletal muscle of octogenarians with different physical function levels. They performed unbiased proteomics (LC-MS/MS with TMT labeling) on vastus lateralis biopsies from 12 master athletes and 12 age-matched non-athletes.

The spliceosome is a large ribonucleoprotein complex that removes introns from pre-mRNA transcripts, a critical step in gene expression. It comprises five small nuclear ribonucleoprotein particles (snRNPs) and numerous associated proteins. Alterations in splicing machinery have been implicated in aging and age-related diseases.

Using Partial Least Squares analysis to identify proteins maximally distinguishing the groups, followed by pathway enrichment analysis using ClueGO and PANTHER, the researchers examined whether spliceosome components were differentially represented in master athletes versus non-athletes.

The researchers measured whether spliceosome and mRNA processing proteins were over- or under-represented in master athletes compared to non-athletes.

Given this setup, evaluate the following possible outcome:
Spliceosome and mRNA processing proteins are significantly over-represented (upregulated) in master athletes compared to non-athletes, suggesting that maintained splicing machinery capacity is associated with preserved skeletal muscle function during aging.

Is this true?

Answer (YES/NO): NO